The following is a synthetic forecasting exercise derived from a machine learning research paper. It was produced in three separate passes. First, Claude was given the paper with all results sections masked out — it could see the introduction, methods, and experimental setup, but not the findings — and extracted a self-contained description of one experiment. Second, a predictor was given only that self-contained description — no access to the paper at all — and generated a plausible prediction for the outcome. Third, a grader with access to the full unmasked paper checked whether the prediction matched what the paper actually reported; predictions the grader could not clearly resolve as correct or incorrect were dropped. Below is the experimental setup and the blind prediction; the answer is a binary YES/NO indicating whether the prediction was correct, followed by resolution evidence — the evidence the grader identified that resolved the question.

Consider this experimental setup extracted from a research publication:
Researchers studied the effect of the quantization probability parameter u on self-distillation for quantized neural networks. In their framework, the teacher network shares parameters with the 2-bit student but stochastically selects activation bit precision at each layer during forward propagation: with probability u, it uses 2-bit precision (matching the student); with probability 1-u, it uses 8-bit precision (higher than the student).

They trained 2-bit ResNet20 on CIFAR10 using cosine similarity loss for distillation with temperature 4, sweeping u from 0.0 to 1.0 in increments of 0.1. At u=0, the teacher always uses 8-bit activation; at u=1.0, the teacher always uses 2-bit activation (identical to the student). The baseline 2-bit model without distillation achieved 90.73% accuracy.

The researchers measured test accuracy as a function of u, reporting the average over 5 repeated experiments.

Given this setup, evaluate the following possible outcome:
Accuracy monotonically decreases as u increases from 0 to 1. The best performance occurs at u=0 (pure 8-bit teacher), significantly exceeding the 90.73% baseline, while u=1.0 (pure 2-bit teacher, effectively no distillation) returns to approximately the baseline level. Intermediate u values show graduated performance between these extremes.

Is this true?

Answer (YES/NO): NO